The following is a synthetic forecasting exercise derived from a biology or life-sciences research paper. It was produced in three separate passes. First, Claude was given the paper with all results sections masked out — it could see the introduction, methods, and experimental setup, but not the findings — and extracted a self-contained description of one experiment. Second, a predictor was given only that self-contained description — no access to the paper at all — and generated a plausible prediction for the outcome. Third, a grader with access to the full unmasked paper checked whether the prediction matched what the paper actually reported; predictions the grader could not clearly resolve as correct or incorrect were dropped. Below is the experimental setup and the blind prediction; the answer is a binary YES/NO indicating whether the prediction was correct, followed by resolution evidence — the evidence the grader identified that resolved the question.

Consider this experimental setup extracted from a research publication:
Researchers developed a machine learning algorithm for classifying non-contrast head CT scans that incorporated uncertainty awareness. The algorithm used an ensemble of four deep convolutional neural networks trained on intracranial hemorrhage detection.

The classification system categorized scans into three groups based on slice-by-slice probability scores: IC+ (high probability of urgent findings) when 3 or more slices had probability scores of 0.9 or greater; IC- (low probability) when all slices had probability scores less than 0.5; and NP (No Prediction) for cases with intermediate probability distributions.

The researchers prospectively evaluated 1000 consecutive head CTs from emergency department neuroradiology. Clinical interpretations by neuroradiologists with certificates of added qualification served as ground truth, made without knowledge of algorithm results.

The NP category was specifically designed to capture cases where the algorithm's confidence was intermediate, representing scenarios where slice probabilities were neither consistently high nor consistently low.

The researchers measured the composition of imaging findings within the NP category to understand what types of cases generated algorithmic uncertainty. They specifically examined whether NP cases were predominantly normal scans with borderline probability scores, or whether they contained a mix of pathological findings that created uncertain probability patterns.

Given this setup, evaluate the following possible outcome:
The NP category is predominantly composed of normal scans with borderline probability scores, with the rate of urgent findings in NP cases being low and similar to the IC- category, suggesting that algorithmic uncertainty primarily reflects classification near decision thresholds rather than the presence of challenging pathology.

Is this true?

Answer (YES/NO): NO